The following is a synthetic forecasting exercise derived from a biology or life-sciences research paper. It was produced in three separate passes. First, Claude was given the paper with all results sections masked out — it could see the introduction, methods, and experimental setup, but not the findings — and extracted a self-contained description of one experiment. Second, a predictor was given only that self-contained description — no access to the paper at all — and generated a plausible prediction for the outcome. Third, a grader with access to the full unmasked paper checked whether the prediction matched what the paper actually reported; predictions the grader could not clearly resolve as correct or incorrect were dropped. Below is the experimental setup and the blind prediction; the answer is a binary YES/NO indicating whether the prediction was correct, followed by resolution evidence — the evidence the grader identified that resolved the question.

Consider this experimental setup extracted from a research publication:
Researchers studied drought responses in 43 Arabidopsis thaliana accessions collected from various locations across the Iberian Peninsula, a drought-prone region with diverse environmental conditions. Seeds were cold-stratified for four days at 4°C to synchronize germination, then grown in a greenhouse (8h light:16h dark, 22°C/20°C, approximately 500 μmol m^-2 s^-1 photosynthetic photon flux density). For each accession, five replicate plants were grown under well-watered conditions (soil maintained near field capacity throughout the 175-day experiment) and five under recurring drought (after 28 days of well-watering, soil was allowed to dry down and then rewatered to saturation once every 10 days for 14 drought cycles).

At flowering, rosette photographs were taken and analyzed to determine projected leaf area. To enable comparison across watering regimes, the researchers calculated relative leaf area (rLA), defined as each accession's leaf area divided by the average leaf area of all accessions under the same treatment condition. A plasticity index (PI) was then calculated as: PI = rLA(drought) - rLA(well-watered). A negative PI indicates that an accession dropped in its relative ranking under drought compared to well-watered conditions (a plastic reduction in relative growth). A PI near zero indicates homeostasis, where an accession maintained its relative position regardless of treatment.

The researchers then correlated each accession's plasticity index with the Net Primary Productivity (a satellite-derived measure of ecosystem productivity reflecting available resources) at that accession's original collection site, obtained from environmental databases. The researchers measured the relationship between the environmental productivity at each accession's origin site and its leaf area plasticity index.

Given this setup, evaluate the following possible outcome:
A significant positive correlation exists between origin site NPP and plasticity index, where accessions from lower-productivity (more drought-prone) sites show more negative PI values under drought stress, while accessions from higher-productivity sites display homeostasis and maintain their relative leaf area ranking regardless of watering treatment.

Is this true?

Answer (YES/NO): NO